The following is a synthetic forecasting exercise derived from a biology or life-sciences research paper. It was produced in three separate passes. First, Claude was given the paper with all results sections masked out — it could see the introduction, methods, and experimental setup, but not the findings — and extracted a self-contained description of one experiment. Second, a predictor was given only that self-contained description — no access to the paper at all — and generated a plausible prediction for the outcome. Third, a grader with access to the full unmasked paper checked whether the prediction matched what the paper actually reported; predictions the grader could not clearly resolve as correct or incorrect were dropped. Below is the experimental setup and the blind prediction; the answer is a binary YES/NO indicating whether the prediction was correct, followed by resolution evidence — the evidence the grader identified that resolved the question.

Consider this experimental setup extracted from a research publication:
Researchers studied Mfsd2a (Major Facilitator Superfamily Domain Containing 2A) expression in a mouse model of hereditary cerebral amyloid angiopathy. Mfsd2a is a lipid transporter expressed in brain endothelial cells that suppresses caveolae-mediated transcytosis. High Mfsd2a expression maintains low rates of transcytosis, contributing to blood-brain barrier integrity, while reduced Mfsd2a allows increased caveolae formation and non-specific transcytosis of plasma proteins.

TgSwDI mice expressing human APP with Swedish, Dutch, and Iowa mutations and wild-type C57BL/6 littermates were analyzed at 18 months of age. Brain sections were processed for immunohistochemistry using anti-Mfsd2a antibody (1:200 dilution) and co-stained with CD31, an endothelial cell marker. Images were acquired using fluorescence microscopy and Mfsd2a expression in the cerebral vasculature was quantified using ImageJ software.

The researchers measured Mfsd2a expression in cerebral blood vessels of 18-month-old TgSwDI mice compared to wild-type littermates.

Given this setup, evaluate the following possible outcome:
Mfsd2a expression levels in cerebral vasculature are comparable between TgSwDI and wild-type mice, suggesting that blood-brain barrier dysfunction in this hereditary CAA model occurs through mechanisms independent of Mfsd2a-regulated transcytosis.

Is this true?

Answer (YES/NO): NO